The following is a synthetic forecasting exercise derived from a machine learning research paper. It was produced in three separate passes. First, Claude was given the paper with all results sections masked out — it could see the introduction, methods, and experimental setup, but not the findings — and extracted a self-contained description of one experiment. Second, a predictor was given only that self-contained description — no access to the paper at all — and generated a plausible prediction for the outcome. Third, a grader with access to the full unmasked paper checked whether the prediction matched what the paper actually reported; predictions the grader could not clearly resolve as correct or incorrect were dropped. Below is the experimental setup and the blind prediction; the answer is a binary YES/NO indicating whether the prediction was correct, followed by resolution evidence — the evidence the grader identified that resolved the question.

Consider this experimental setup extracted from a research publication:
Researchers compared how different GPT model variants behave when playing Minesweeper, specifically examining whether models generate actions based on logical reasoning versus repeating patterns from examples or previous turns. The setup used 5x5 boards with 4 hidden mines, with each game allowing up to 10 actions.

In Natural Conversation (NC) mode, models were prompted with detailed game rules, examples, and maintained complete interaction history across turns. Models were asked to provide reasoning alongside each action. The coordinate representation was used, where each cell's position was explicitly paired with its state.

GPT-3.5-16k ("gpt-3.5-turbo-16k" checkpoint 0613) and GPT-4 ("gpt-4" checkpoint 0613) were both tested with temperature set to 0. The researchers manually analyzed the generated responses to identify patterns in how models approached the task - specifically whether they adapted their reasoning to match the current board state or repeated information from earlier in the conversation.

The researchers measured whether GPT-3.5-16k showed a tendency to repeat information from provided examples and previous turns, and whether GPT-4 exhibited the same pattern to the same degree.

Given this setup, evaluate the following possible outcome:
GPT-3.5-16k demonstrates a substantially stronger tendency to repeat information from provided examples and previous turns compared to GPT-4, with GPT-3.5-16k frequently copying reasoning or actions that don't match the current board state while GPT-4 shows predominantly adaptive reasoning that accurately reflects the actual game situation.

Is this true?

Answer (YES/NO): NO